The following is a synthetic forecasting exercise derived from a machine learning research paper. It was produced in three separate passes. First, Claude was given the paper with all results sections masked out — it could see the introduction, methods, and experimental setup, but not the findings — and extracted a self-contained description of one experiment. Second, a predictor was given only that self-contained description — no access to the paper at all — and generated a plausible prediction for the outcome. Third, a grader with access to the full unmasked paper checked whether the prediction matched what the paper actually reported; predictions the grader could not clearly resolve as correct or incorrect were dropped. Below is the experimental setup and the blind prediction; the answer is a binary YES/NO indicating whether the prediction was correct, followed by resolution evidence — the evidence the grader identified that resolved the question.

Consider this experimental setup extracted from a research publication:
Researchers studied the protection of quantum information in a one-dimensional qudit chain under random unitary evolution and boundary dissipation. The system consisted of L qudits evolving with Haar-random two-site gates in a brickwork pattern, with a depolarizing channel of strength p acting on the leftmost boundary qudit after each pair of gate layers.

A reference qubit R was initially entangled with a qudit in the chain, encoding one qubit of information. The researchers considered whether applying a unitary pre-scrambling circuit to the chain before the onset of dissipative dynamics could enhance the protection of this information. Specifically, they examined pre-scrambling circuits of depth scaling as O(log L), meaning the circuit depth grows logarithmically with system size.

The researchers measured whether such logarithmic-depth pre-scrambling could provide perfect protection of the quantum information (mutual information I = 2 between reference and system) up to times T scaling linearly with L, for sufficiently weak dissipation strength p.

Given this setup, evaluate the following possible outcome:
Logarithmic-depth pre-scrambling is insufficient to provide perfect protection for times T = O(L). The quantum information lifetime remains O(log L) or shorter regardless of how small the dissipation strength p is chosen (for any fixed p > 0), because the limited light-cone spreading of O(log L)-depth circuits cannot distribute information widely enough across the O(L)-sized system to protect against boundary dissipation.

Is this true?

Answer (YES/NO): NO